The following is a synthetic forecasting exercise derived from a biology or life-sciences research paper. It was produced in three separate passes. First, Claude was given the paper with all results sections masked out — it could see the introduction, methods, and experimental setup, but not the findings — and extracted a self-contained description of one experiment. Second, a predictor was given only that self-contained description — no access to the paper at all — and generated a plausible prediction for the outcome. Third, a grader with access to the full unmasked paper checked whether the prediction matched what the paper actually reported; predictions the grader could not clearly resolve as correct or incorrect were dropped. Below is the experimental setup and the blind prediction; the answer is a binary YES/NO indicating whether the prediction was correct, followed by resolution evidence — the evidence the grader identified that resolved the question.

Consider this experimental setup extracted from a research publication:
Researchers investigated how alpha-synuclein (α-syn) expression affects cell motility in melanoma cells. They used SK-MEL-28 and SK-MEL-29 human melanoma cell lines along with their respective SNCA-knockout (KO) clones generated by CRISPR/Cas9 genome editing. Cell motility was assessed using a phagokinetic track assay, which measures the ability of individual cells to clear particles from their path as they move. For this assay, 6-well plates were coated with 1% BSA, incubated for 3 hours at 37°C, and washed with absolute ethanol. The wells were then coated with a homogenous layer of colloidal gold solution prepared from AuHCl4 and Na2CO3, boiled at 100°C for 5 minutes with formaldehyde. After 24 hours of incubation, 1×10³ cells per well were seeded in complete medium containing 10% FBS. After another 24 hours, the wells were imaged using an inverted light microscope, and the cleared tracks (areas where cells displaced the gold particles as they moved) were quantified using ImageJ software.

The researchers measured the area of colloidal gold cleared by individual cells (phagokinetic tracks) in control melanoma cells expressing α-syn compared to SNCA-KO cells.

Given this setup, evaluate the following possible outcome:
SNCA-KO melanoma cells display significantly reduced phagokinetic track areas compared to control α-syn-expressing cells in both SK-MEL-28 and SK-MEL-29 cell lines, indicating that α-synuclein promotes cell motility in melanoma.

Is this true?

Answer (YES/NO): YES